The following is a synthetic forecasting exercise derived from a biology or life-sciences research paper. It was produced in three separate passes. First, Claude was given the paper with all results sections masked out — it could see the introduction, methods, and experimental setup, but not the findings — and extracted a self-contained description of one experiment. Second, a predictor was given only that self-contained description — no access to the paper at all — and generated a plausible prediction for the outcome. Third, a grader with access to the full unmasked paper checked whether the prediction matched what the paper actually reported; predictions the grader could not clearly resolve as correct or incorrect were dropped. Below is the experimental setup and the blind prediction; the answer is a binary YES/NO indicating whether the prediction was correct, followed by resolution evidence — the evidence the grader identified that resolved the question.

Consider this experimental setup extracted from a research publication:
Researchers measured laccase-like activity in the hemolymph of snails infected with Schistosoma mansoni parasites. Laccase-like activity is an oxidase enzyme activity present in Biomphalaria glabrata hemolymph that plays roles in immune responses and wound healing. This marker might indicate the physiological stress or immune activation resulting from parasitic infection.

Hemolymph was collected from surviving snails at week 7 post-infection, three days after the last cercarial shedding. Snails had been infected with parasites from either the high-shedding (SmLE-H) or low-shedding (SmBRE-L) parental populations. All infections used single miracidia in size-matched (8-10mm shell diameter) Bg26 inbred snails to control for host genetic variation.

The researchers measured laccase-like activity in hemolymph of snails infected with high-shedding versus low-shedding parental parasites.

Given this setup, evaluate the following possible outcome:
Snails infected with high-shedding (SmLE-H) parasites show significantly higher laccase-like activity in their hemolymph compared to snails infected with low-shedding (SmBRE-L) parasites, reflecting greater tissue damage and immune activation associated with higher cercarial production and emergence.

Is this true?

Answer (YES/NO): NO